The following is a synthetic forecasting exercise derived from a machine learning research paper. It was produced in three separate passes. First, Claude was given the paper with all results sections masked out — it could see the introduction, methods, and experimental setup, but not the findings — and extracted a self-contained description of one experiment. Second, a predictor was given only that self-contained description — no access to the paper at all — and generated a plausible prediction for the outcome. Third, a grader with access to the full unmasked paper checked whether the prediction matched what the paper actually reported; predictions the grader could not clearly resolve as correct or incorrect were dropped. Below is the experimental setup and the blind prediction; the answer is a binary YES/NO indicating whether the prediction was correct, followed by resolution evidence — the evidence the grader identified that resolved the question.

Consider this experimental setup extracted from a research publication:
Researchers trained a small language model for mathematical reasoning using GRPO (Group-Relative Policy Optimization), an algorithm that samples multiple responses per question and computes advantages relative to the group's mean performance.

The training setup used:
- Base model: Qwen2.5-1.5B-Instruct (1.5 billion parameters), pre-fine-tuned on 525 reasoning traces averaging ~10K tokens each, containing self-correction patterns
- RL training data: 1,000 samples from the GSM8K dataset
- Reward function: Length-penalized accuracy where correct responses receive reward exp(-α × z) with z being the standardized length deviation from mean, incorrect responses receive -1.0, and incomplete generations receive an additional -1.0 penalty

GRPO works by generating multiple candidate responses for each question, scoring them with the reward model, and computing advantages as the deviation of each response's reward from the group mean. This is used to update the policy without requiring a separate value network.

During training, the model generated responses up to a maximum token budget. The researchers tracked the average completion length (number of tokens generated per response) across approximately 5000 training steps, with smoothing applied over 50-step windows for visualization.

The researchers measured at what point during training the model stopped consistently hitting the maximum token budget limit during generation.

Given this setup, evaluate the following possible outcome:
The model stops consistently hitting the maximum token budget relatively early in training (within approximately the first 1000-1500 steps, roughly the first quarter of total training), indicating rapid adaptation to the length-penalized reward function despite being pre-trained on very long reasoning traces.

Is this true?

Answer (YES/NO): NO